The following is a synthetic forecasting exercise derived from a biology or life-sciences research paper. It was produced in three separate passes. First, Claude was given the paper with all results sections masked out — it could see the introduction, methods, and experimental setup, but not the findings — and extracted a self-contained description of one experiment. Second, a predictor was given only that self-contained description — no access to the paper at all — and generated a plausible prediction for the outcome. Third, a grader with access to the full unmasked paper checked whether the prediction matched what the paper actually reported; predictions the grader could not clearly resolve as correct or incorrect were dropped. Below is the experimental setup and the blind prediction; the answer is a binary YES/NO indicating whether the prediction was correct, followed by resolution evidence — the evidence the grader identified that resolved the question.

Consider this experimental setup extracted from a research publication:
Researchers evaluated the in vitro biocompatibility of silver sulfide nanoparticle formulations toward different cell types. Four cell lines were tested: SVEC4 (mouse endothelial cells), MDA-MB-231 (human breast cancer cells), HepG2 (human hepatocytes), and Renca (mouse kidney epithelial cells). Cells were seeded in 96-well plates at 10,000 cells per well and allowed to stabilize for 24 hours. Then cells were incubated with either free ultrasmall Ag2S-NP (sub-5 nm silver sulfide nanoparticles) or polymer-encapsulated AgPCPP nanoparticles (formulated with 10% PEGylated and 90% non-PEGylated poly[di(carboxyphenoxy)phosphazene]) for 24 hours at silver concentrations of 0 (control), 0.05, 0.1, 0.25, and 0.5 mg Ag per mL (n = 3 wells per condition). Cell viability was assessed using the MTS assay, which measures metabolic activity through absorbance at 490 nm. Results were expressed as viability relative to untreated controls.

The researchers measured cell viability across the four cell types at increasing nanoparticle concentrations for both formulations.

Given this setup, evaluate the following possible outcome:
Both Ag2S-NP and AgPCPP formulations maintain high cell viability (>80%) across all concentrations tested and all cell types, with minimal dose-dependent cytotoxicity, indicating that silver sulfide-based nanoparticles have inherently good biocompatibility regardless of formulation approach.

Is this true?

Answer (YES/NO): YES